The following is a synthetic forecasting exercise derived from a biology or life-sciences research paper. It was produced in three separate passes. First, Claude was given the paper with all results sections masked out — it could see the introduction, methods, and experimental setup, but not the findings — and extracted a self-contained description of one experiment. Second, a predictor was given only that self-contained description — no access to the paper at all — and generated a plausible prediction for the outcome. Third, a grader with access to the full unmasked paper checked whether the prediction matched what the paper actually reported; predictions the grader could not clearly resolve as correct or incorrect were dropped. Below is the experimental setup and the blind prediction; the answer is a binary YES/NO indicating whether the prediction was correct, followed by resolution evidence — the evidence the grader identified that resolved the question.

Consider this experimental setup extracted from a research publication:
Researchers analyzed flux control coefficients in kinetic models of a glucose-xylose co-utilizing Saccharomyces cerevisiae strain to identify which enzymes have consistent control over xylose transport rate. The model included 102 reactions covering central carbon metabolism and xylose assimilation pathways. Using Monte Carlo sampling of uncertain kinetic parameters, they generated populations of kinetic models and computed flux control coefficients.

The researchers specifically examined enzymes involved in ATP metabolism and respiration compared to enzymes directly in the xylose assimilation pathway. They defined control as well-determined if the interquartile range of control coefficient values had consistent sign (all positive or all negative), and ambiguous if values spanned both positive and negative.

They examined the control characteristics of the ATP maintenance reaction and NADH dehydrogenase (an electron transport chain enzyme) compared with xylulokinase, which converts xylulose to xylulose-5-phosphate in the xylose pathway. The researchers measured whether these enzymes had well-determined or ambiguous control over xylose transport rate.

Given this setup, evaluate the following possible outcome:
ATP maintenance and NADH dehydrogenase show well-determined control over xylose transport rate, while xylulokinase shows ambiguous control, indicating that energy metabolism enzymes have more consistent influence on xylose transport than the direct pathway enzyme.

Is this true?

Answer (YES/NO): NO